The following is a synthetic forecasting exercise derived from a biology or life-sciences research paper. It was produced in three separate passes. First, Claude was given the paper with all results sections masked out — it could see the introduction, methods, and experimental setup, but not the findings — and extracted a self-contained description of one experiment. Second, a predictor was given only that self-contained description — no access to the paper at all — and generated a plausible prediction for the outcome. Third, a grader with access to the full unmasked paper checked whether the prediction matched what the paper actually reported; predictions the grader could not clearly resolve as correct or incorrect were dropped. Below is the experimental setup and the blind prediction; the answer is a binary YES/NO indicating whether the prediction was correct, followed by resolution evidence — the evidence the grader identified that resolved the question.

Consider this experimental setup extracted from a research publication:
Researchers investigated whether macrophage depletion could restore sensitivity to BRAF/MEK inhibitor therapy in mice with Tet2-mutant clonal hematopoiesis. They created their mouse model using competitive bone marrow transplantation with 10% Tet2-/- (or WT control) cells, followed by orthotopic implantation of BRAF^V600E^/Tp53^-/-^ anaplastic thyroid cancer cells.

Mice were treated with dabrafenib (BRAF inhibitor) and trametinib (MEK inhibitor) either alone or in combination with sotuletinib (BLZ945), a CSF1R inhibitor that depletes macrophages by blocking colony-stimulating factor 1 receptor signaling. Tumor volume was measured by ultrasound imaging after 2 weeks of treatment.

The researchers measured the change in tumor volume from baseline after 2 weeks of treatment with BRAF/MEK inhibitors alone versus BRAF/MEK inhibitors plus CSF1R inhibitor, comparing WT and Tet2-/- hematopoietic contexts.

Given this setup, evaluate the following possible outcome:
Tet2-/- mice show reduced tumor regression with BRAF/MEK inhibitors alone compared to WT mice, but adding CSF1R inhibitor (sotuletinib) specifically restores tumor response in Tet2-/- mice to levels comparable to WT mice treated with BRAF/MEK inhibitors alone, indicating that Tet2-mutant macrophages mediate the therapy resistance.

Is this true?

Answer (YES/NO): YES